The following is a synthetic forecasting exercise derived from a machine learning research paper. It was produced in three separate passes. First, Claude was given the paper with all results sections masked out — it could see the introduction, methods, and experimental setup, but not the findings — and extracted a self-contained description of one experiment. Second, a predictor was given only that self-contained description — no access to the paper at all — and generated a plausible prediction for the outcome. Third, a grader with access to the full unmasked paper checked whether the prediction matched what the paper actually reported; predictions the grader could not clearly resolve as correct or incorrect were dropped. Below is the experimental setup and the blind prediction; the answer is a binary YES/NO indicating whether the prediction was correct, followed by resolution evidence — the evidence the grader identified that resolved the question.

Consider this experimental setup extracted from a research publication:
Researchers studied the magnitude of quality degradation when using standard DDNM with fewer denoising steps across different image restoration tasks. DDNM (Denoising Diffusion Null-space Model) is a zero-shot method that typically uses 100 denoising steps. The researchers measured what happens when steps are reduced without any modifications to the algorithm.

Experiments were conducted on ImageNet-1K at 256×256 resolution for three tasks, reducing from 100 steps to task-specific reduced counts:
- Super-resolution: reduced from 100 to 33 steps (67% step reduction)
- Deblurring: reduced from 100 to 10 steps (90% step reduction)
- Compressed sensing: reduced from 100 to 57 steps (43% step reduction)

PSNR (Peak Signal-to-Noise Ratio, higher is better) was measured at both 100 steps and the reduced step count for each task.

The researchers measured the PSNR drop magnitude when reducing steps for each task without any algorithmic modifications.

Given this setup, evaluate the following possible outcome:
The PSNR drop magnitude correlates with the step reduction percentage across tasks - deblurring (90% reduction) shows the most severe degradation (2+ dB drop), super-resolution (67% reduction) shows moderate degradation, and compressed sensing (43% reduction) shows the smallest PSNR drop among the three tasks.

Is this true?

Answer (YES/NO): NO